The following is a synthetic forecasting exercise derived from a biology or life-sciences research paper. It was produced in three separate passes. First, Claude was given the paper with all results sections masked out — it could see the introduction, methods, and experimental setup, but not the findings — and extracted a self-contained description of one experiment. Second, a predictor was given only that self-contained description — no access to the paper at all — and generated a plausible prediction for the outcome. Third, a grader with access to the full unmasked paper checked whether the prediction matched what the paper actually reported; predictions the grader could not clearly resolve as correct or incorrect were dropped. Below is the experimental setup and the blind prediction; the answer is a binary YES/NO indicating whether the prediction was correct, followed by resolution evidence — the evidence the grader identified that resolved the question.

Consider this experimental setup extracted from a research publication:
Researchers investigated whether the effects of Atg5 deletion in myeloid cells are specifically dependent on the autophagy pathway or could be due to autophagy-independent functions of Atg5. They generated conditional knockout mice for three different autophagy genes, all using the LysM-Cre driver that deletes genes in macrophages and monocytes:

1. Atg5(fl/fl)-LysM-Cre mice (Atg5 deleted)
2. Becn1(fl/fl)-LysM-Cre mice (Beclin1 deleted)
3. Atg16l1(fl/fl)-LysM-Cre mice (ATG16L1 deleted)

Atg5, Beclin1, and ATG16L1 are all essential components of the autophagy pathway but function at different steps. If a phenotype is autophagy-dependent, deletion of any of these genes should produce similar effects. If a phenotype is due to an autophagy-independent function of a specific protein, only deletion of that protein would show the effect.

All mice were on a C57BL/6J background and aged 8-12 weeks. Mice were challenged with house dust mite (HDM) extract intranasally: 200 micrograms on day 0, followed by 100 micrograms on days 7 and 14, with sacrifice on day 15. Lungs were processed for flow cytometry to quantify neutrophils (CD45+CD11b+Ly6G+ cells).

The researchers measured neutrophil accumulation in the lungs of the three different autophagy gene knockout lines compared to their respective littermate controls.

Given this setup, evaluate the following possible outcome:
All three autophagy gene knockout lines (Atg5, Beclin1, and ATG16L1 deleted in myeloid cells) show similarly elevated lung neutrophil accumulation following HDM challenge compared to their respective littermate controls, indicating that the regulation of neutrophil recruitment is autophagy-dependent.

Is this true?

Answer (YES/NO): YES